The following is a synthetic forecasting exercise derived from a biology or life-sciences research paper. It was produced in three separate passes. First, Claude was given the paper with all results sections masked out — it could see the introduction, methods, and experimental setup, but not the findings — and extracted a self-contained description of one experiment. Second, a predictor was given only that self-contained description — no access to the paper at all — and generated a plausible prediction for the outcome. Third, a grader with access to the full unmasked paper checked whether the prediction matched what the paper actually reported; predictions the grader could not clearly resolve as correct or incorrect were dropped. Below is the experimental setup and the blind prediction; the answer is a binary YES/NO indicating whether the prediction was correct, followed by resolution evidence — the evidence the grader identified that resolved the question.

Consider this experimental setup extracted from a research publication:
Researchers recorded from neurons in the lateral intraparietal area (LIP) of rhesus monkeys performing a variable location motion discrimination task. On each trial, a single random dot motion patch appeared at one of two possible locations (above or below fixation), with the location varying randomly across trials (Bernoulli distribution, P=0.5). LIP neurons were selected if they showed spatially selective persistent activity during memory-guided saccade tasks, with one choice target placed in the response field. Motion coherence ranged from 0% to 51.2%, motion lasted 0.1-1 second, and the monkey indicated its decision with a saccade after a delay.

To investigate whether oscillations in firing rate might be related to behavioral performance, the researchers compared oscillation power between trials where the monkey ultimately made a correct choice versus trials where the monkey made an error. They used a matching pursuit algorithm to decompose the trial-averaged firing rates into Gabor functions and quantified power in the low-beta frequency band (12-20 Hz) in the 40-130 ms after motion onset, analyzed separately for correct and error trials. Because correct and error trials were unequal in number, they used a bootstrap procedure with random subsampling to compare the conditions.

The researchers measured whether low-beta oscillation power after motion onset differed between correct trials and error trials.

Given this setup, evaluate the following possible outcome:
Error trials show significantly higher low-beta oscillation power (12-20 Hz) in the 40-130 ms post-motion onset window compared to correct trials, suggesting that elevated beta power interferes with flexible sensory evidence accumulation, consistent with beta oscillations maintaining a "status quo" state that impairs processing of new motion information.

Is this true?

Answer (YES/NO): NO